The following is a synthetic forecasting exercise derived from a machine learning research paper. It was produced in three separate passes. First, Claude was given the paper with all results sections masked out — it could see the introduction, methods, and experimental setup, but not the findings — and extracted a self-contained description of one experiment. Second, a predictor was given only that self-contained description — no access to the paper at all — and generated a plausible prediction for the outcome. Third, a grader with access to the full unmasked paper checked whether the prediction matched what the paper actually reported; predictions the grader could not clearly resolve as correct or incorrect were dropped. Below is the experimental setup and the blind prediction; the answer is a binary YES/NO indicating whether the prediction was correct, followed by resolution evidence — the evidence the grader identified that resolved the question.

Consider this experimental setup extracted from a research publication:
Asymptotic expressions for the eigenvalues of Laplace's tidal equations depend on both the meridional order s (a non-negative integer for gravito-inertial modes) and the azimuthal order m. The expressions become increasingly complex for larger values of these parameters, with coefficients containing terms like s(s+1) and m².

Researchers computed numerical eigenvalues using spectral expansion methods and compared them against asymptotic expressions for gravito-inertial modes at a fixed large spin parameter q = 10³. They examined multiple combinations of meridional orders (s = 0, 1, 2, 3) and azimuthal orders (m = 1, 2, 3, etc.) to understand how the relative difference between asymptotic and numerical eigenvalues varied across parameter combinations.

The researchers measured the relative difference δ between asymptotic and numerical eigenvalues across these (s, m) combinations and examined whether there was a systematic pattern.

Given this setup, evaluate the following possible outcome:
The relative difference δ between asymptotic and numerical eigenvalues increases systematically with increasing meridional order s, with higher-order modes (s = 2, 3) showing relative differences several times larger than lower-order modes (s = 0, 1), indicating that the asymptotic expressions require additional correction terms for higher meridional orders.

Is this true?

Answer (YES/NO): NO